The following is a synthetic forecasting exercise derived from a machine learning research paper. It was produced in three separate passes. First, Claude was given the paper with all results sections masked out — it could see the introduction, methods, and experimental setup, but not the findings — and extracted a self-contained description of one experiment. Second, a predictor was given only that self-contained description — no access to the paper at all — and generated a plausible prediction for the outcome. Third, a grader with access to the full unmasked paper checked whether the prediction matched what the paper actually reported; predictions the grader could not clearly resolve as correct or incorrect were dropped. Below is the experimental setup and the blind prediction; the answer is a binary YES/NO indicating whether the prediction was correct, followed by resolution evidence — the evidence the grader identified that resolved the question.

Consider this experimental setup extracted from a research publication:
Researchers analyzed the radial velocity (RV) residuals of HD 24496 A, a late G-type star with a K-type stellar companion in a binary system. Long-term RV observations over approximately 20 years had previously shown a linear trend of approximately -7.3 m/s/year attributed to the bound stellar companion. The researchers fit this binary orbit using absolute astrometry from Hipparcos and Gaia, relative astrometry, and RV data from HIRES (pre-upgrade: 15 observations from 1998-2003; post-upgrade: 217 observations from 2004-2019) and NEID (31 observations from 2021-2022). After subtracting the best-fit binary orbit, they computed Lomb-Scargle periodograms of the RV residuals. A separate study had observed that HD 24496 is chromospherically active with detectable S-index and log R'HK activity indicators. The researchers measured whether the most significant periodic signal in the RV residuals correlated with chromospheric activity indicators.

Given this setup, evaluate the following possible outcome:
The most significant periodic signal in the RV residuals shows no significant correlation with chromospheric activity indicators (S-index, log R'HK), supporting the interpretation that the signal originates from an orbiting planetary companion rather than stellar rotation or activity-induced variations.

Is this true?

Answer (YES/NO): NO